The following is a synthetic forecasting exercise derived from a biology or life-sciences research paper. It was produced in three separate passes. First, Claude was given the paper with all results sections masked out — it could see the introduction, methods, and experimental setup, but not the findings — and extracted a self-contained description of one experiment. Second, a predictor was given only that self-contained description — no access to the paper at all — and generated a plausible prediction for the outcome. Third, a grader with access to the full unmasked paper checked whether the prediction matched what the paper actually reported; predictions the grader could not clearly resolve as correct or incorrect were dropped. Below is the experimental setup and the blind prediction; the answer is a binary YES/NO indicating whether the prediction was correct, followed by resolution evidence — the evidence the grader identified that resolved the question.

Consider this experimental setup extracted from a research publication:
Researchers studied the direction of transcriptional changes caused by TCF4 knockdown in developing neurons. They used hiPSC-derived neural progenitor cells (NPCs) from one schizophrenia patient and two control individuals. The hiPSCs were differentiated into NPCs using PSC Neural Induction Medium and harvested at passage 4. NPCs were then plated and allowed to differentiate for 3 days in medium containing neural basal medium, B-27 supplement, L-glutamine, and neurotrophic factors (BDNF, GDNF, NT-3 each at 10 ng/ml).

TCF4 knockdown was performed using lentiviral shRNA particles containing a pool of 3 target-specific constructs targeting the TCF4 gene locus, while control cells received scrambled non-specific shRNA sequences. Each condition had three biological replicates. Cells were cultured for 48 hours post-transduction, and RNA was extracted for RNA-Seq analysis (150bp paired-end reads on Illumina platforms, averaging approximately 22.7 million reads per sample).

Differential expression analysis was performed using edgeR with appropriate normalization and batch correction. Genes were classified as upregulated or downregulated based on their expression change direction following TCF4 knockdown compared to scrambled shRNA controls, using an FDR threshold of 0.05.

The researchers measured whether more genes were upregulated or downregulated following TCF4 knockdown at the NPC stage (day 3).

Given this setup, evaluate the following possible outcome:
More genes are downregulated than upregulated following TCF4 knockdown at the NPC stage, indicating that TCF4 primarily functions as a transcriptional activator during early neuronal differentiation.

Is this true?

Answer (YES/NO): YES